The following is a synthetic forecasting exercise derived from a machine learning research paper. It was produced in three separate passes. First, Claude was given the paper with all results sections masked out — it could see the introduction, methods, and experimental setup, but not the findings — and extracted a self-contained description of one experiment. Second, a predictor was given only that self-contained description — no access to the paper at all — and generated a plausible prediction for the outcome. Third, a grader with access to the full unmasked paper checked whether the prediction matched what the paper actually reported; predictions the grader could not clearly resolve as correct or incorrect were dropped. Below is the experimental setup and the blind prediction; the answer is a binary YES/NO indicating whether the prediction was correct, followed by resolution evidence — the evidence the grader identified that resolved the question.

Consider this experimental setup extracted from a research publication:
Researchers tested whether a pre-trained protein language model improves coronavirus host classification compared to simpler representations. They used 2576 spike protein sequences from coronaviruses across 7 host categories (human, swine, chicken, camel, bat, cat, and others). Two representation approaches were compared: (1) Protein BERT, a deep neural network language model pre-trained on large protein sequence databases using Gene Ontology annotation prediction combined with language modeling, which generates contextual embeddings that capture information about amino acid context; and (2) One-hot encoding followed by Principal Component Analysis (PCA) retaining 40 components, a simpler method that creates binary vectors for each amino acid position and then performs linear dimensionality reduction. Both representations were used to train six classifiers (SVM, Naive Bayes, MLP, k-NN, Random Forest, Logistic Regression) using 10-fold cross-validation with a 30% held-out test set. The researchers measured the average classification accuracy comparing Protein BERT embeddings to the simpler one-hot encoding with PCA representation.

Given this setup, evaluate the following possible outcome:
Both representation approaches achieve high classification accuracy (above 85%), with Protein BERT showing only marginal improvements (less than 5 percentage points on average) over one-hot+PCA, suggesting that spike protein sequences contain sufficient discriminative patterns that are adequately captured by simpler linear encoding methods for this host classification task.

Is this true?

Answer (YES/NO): NO